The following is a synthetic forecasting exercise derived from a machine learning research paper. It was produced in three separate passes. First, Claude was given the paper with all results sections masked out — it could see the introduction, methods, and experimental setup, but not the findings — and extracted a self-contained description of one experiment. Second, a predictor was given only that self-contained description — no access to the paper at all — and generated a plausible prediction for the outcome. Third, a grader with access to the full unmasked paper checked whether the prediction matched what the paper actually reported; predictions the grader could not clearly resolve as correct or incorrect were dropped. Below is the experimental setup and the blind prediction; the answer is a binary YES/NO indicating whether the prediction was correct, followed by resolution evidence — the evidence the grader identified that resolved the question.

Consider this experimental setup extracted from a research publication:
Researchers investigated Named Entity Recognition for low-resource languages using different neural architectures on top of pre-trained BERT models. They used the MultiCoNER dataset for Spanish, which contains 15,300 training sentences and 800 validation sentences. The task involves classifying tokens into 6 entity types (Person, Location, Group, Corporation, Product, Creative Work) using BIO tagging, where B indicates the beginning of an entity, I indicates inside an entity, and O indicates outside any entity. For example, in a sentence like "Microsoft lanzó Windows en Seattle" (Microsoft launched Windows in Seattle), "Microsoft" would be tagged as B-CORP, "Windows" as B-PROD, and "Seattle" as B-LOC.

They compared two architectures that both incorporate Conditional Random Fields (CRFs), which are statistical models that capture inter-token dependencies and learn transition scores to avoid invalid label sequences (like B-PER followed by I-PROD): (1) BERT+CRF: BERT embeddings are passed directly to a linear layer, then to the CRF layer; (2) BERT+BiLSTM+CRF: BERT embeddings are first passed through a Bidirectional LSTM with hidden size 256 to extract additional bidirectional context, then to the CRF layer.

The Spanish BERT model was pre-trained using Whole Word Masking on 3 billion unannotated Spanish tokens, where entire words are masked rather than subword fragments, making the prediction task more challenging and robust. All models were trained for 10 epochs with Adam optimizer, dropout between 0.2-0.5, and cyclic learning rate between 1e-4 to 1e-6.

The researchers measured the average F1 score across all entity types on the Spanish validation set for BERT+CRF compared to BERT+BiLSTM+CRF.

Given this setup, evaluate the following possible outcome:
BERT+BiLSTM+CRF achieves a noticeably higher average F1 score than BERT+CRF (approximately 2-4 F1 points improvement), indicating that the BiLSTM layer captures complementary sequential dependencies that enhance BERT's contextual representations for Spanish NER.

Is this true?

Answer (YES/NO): NO